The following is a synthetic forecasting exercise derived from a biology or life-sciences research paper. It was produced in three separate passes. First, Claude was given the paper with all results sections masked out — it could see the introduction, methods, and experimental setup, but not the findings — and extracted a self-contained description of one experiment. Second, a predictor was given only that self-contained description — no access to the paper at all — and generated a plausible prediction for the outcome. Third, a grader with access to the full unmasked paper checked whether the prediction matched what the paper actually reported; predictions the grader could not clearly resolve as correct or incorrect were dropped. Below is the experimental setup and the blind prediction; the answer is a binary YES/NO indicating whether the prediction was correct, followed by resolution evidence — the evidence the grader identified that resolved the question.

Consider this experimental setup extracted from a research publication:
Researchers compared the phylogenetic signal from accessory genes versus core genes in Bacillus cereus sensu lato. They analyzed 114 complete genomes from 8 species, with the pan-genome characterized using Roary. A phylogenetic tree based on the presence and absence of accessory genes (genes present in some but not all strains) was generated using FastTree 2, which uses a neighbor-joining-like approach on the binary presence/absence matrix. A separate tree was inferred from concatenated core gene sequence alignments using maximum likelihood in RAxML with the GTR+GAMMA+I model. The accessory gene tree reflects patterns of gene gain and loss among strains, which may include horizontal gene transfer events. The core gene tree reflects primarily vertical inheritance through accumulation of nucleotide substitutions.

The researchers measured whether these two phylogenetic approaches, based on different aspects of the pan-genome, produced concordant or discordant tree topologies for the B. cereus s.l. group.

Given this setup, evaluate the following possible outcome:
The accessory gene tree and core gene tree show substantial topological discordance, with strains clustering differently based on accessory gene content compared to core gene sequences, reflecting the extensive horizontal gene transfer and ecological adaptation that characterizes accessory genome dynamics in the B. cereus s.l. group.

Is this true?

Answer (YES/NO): NO